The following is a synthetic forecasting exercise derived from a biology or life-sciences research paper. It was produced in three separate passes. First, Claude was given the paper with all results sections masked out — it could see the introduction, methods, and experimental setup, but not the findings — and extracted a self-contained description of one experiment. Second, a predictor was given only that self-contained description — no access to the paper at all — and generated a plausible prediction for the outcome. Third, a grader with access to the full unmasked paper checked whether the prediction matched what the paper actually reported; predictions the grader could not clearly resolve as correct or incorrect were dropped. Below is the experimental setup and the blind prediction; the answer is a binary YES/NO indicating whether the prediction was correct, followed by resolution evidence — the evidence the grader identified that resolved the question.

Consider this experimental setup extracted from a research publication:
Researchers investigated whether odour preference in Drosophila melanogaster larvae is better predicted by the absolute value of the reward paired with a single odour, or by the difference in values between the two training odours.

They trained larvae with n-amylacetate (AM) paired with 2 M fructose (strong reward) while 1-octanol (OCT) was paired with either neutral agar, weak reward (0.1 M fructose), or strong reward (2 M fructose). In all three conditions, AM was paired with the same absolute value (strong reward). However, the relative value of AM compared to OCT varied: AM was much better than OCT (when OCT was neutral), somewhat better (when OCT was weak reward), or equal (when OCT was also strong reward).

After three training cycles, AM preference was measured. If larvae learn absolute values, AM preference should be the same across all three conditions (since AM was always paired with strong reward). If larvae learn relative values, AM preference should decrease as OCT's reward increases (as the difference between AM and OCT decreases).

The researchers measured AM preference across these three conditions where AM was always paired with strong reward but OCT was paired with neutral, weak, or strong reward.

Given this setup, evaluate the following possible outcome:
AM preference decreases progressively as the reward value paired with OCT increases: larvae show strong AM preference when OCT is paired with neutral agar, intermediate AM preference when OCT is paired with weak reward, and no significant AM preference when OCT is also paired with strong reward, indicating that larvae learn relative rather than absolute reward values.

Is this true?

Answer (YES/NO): YES